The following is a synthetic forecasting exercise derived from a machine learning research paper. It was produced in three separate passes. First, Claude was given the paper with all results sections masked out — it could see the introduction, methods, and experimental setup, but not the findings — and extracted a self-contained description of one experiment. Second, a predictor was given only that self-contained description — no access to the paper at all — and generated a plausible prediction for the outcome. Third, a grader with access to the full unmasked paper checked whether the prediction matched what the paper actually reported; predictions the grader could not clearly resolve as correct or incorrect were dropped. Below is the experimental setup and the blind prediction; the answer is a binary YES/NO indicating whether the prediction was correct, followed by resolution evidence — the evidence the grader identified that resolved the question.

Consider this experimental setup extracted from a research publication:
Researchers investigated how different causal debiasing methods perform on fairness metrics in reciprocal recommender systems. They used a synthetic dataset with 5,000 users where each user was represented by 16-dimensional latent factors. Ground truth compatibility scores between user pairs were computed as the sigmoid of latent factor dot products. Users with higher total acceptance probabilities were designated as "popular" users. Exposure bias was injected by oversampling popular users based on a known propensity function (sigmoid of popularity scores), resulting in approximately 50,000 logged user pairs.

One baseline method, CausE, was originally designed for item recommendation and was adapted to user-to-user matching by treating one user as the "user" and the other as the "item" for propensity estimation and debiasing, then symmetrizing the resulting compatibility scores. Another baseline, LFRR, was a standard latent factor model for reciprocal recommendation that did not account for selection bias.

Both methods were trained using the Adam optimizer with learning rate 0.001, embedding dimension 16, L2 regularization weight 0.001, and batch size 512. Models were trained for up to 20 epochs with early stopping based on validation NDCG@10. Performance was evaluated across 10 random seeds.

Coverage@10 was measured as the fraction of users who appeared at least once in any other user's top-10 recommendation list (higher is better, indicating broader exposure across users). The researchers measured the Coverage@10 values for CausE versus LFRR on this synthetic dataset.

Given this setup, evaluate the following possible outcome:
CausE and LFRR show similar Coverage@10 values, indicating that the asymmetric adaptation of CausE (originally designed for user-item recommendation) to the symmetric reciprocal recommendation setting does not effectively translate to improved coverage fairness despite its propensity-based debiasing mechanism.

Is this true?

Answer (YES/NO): NO